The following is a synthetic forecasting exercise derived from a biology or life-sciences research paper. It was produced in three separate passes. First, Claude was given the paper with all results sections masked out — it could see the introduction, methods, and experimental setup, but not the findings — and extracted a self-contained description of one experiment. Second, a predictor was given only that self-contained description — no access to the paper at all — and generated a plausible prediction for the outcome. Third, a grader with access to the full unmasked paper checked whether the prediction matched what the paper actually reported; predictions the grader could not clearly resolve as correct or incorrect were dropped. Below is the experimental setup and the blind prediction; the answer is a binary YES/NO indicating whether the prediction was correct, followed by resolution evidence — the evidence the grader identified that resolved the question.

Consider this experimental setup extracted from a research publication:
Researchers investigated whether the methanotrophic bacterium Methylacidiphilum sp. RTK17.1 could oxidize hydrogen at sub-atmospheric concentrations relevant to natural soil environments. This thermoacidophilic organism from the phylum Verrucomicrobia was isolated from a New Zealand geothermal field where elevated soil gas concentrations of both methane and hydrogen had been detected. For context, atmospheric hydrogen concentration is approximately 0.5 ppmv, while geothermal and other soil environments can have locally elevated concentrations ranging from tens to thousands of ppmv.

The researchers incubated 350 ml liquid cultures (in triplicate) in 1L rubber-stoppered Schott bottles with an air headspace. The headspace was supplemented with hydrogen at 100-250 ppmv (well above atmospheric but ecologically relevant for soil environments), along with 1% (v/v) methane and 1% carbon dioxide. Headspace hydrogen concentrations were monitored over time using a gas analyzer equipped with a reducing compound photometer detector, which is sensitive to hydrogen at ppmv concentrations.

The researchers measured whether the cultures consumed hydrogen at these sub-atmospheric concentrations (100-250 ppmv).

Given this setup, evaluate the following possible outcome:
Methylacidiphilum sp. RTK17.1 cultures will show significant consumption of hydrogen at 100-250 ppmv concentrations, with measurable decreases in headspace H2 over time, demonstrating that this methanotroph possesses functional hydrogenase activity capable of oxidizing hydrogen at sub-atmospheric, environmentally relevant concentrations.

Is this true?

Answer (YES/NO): YES